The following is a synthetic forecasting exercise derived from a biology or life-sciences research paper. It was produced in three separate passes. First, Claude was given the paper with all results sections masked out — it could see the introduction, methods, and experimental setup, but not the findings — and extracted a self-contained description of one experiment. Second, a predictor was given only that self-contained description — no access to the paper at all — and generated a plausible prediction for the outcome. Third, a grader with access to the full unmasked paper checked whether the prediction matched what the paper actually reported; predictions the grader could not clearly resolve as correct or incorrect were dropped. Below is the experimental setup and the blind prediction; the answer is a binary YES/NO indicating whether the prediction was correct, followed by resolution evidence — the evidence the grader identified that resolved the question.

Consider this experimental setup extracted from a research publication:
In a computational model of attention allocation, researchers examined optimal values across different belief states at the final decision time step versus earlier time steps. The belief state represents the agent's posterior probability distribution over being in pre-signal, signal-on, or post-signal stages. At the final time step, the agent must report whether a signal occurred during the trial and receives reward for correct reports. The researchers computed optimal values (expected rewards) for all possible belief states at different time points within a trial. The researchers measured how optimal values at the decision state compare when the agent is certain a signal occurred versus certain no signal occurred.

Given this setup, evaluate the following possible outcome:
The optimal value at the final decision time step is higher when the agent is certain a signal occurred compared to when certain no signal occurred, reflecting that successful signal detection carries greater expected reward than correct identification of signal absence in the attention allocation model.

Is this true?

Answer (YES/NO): NO